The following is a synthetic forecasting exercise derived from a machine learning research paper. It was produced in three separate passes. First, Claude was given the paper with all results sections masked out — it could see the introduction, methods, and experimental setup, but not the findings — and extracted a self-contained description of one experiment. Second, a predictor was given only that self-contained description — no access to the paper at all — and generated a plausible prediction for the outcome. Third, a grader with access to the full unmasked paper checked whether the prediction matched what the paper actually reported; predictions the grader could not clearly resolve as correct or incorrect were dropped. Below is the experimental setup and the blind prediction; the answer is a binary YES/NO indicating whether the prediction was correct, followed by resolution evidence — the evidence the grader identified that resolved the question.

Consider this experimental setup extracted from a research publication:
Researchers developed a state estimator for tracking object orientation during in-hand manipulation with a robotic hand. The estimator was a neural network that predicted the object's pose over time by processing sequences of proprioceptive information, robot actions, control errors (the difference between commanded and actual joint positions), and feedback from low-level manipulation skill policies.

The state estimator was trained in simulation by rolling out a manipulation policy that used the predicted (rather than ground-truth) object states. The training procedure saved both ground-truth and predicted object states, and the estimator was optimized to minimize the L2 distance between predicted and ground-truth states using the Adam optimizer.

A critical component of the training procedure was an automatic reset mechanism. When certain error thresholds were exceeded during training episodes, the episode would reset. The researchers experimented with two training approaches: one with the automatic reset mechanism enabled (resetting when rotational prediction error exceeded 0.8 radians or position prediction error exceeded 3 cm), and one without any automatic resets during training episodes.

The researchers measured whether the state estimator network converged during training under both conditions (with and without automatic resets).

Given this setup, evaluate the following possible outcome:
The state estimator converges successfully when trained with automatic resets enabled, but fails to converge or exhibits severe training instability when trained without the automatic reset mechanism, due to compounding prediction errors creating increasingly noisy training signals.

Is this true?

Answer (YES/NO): YES